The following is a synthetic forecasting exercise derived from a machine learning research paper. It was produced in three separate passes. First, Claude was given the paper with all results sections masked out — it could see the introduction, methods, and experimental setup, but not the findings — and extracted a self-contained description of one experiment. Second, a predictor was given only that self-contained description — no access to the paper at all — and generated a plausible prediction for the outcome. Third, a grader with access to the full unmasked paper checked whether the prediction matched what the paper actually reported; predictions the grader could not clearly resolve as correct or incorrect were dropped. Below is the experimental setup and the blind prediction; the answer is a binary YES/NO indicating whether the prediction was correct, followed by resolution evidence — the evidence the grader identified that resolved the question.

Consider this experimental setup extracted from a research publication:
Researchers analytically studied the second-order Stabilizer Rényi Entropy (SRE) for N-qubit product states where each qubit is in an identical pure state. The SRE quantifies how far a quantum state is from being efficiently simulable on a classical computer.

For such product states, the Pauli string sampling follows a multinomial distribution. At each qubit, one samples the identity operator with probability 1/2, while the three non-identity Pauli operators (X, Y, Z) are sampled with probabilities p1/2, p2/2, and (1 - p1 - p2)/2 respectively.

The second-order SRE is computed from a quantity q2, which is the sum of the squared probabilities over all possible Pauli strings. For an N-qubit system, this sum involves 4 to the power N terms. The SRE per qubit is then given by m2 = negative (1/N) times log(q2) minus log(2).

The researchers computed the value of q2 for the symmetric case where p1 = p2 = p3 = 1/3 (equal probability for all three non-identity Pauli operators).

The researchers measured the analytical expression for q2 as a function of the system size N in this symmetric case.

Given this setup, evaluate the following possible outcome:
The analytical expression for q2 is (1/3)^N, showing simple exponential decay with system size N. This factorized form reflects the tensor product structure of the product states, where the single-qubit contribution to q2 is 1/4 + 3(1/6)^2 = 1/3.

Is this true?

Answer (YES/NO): YES